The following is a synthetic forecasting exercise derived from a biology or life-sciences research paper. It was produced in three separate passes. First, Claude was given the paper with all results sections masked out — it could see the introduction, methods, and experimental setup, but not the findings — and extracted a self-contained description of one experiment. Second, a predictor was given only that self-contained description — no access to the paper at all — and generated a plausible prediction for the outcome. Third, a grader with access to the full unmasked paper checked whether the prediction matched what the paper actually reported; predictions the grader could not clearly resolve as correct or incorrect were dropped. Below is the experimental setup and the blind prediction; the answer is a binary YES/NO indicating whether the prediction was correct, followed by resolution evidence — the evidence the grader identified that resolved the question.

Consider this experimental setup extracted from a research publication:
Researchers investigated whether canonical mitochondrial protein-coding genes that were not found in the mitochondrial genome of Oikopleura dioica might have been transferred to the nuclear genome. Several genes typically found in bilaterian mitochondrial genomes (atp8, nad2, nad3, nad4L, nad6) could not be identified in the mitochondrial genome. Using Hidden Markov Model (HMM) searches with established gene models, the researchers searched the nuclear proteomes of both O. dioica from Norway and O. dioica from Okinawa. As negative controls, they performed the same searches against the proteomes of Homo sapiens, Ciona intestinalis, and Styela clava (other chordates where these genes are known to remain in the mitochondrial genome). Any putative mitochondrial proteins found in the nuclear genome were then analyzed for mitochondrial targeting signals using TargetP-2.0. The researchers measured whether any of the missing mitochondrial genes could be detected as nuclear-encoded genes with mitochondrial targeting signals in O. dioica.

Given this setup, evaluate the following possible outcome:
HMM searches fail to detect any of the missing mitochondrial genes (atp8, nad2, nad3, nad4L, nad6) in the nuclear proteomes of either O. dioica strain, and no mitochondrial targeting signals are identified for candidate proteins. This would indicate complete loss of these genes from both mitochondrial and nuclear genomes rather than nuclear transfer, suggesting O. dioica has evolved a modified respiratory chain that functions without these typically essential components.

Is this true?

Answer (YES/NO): NO